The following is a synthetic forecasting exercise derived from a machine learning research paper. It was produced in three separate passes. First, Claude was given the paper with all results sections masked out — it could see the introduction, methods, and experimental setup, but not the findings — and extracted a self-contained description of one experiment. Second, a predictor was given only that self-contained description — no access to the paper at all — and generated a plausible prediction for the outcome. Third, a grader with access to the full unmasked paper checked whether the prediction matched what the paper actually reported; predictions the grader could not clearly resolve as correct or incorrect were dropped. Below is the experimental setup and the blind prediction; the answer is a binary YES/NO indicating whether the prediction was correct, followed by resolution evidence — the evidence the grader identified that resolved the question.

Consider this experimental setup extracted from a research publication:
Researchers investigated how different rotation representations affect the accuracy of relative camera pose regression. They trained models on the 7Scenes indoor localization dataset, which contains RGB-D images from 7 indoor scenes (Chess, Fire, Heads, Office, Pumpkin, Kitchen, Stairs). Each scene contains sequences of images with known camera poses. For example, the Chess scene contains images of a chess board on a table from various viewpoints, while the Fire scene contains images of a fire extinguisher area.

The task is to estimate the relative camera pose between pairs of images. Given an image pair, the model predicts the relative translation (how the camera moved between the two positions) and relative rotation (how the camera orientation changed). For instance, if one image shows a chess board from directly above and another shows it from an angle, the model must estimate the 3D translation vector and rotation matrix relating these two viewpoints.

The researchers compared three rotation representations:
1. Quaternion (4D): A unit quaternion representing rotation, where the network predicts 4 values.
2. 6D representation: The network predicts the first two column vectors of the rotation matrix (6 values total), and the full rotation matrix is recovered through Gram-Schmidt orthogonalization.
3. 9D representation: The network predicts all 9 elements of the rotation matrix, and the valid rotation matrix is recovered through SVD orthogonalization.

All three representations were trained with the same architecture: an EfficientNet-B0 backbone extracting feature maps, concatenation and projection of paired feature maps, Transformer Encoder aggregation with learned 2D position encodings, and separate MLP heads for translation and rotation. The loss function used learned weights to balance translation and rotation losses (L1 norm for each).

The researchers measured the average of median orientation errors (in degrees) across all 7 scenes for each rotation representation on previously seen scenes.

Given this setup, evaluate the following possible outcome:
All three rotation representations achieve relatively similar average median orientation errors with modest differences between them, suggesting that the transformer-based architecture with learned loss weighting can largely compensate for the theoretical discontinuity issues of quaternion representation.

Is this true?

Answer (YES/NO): NO